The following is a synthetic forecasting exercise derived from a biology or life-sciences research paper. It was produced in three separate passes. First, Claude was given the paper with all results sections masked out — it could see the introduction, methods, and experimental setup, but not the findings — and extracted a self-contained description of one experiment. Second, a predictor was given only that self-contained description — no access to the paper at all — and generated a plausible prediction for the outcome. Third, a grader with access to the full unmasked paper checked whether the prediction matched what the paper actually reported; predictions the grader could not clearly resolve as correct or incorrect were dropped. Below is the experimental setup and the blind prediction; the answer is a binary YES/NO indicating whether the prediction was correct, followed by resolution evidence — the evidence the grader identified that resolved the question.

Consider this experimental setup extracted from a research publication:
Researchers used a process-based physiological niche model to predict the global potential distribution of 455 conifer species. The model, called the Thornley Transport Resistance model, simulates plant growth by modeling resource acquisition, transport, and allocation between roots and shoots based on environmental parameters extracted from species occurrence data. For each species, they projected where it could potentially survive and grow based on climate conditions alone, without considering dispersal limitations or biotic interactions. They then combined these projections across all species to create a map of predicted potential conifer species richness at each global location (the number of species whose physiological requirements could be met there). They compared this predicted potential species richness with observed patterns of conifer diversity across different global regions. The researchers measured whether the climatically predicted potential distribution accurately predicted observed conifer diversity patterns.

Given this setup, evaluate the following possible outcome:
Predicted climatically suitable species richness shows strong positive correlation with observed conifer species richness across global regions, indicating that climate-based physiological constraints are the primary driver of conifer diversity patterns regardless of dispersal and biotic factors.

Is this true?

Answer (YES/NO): NO